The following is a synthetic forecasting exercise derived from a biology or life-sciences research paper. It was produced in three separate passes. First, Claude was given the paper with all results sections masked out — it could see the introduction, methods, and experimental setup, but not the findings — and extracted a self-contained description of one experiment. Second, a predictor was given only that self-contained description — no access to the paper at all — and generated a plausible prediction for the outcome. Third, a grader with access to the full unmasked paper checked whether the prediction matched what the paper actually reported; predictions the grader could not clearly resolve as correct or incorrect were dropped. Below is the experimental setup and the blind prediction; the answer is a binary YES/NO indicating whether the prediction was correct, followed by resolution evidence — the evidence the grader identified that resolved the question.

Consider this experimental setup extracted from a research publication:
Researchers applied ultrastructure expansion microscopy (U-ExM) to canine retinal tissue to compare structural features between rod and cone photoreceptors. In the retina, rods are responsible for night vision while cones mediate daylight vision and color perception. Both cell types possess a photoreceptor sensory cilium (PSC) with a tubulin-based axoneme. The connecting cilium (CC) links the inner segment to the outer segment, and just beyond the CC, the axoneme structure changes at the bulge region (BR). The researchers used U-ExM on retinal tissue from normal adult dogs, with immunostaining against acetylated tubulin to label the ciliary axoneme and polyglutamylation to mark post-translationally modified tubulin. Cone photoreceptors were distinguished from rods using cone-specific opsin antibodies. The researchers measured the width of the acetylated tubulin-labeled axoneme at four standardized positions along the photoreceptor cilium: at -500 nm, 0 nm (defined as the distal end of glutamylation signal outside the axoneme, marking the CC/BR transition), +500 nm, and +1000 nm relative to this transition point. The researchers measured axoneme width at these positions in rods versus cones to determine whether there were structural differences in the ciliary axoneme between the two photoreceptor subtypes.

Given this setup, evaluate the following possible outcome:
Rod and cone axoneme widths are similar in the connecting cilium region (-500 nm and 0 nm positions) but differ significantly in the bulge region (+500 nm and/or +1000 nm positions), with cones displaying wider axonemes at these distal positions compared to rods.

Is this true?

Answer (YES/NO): NO